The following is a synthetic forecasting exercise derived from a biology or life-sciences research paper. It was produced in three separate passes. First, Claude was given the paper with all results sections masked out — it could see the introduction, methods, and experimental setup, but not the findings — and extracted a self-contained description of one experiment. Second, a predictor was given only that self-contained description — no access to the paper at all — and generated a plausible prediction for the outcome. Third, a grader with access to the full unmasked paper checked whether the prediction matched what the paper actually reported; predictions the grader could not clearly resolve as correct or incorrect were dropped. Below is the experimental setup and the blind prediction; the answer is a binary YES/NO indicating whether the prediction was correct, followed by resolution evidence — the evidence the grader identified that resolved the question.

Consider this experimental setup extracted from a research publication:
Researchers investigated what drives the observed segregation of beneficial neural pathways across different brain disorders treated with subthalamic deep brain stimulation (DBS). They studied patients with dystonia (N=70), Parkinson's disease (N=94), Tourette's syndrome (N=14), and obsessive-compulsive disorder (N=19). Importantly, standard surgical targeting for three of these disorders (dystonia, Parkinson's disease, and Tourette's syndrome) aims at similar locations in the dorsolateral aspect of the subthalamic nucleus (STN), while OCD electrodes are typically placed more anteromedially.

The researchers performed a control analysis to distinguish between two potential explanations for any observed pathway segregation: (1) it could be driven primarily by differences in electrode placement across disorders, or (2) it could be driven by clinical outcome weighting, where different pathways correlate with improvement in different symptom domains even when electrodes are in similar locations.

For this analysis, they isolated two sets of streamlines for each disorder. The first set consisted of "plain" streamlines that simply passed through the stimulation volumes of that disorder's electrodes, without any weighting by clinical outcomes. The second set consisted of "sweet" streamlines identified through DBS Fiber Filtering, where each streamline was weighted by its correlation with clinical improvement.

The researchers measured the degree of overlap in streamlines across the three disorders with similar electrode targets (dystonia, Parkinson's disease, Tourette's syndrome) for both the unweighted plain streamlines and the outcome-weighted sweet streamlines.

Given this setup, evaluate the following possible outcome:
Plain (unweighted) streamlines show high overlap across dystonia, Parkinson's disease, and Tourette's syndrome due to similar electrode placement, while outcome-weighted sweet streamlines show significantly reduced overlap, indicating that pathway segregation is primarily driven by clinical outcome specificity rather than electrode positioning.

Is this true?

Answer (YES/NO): YES